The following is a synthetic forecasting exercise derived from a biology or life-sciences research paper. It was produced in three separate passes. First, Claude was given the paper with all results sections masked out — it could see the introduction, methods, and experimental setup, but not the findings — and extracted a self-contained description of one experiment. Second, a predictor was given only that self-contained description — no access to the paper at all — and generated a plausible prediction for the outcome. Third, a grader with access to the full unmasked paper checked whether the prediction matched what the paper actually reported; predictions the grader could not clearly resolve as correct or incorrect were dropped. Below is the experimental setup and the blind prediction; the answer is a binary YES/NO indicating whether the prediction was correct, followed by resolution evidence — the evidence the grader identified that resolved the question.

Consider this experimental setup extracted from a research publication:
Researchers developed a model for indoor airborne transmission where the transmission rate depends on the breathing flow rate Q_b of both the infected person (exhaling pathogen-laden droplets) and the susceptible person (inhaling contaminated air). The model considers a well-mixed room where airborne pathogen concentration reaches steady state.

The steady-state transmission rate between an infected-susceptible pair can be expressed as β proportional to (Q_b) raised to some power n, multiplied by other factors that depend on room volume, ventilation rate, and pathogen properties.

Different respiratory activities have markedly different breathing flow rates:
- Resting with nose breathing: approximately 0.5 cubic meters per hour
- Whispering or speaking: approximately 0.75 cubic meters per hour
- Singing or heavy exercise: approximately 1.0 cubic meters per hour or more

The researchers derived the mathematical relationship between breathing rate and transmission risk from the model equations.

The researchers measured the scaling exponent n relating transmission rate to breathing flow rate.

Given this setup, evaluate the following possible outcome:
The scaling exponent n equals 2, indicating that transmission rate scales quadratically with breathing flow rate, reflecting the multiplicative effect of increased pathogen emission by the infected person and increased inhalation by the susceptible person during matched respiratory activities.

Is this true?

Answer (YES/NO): YES